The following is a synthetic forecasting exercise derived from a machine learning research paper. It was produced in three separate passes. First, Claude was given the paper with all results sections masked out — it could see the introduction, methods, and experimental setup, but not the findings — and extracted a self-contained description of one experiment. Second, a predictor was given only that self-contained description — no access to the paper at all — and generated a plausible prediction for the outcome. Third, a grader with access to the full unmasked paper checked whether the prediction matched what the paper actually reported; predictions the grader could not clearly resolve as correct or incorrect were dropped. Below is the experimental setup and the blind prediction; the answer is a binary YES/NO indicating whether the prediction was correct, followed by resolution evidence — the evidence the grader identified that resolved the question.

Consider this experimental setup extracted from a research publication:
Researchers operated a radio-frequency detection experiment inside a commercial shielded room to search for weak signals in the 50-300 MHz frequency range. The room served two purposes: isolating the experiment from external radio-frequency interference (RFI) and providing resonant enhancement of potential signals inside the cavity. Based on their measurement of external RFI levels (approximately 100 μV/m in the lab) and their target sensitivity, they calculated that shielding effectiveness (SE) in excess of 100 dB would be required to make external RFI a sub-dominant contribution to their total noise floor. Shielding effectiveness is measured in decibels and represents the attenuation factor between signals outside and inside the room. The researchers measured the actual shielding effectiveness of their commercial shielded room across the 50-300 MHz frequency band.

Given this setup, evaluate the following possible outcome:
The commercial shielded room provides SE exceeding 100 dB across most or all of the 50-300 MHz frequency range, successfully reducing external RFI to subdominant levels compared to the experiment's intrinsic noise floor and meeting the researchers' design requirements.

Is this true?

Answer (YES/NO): YES